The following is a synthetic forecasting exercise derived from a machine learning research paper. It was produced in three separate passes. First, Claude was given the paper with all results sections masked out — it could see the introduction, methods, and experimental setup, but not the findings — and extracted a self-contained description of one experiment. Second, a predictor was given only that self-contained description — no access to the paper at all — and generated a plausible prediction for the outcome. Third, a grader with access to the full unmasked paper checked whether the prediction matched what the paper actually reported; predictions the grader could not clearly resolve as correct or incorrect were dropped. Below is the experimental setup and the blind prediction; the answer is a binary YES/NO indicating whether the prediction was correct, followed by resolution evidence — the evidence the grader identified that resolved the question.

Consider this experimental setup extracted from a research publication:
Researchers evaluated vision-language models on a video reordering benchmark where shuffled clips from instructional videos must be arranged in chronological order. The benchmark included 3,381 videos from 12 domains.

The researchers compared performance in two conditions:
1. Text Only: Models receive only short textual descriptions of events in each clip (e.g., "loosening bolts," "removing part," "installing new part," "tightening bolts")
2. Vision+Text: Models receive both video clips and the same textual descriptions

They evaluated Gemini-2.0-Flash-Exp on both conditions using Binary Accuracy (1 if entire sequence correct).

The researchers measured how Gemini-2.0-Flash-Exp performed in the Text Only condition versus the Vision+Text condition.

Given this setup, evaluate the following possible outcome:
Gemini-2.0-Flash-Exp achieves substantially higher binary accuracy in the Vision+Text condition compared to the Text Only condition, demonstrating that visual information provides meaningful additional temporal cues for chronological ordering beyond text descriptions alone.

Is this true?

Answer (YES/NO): YES